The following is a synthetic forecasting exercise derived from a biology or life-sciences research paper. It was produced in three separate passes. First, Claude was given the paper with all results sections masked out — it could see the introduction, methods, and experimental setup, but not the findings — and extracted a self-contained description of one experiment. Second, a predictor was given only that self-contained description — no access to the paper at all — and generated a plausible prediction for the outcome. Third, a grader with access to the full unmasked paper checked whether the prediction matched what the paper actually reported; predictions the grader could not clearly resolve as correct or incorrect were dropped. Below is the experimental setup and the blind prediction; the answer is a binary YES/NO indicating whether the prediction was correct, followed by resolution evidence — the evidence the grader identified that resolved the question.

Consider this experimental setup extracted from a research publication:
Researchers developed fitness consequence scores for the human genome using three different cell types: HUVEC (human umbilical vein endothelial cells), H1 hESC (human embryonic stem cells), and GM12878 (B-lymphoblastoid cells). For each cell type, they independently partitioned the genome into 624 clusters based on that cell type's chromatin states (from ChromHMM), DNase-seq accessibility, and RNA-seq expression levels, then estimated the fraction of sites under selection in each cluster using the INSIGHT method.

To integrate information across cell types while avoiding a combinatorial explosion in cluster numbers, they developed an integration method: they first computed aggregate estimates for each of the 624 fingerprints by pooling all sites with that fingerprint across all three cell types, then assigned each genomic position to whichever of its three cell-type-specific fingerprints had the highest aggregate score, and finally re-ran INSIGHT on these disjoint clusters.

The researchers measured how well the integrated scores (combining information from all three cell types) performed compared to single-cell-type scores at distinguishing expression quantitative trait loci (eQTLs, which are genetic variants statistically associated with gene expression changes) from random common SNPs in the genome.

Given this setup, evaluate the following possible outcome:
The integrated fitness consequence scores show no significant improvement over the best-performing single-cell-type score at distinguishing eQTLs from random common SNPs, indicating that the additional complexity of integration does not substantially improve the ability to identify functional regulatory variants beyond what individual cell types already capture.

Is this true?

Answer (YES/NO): YES